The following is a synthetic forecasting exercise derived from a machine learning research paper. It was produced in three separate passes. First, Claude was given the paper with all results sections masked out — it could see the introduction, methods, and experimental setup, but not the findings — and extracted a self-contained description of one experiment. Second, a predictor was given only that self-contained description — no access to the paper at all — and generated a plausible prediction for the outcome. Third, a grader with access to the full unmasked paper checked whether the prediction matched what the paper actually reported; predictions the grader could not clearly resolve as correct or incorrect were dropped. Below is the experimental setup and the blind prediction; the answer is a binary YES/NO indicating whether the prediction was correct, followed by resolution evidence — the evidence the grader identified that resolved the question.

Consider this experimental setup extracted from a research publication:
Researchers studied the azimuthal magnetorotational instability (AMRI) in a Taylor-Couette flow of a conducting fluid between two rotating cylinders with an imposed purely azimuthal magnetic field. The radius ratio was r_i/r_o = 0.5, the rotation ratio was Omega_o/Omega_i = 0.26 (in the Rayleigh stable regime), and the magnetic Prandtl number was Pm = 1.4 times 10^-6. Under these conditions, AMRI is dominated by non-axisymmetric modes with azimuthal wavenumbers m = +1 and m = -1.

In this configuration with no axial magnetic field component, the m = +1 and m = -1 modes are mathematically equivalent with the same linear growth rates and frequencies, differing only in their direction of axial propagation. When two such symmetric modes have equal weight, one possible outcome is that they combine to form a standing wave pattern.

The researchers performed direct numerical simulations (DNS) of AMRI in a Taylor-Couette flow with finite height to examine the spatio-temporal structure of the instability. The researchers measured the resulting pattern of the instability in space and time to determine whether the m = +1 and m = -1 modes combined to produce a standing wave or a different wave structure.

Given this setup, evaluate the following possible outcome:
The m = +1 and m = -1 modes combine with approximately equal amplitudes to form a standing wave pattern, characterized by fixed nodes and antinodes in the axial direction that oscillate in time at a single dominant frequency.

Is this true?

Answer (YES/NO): NO